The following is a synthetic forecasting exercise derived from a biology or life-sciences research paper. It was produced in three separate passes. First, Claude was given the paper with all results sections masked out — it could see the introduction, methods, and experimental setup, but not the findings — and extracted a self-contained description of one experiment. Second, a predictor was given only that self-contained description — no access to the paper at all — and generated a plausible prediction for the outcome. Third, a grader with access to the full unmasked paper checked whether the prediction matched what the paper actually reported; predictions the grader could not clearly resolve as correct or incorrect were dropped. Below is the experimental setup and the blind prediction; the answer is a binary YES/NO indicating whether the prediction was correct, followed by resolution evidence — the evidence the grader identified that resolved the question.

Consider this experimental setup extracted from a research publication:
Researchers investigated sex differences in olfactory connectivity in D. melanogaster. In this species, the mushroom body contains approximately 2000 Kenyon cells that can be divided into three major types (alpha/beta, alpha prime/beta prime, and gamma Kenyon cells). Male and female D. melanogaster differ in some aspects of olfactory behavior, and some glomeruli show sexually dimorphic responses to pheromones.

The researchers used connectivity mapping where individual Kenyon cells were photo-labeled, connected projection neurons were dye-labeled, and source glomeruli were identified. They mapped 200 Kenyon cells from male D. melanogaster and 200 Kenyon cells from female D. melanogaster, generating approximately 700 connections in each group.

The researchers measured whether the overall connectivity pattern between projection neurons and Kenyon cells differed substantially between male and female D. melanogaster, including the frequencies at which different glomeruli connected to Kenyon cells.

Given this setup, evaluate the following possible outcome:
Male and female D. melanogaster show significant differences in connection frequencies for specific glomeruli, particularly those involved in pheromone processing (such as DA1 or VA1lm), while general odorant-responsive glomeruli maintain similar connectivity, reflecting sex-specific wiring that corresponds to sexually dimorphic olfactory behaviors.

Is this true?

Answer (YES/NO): NO